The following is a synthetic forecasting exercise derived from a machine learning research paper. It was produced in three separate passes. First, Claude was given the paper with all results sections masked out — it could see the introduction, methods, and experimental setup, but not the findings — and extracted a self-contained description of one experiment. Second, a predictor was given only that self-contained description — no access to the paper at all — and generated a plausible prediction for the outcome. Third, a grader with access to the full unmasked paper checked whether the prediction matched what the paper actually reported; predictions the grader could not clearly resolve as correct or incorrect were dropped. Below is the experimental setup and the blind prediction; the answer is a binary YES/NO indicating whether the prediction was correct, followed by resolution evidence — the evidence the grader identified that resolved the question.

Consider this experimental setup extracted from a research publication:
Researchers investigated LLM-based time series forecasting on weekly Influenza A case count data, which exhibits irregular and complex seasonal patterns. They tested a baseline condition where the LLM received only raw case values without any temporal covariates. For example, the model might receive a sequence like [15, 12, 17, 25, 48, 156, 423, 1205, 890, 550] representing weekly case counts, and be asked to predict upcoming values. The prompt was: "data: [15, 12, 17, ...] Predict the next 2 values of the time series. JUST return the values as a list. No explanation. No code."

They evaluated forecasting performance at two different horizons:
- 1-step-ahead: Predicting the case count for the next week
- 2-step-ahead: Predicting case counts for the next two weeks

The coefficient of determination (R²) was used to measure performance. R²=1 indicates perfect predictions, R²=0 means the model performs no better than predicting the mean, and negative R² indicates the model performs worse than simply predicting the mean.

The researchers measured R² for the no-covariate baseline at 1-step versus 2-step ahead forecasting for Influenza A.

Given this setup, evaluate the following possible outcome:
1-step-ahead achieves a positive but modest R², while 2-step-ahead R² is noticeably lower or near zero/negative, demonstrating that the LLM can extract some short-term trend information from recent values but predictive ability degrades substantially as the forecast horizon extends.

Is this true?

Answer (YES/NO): YES